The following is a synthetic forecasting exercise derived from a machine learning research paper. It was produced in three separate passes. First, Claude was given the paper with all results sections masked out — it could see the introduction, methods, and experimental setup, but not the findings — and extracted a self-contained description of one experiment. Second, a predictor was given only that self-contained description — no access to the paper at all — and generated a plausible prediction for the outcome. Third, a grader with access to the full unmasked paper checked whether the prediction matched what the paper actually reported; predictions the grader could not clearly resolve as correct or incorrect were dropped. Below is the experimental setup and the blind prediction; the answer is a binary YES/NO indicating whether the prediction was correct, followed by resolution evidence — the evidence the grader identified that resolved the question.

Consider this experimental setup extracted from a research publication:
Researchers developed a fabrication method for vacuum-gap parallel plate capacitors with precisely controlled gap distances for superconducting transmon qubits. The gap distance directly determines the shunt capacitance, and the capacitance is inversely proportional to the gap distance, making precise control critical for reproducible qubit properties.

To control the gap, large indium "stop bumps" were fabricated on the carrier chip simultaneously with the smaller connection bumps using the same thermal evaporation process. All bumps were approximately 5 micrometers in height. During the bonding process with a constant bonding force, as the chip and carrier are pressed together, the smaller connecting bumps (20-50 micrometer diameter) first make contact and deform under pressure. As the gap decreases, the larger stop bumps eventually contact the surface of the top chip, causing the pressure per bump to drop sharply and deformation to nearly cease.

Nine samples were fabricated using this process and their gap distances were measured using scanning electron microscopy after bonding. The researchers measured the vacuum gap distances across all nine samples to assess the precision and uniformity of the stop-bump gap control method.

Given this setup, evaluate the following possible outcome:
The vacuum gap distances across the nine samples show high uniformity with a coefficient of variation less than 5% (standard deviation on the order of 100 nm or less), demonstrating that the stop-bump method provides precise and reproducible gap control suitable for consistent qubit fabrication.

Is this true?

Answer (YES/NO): NO